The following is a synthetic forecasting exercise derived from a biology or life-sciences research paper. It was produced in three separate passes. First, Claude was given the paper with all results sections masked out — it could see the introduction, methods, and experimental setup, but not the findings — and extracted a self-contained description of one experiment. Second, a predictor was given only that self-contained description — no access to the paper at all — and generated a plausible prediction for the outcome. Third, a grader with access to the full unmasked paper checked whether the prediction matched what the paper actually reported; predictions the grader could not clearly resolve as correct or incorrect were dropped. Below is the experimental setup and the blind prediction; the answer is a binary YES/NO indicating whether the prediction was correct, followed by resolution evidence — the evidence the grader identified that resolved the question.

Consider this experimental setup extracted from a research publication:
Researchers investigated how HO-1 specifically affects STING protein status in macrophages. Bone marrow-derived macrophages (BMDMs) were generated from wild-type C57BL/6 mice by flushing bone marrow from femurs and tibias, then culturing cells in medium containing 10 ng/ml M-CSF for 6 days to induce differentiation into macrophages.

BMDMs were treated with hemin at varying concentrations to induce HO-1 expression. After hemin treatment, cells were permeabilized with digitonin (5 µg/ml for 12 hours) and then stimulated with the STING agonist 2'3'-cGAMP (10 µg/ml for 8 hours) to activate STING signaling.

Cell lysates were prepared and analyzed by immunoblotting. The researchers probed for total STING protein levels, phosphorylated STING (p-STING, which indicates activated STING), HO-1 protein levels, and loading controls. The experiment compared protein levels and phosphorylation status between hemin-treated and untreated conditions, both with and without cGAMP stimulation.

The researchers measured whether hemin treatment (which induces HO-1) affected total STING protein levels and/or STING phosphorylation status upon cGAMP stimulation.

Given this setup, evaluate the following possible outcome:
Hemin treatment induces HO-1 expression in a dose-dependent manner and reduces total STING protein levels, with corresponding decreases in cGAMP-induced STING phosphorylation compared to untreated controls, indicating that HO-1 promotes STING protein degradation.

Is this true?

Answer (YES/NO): NO